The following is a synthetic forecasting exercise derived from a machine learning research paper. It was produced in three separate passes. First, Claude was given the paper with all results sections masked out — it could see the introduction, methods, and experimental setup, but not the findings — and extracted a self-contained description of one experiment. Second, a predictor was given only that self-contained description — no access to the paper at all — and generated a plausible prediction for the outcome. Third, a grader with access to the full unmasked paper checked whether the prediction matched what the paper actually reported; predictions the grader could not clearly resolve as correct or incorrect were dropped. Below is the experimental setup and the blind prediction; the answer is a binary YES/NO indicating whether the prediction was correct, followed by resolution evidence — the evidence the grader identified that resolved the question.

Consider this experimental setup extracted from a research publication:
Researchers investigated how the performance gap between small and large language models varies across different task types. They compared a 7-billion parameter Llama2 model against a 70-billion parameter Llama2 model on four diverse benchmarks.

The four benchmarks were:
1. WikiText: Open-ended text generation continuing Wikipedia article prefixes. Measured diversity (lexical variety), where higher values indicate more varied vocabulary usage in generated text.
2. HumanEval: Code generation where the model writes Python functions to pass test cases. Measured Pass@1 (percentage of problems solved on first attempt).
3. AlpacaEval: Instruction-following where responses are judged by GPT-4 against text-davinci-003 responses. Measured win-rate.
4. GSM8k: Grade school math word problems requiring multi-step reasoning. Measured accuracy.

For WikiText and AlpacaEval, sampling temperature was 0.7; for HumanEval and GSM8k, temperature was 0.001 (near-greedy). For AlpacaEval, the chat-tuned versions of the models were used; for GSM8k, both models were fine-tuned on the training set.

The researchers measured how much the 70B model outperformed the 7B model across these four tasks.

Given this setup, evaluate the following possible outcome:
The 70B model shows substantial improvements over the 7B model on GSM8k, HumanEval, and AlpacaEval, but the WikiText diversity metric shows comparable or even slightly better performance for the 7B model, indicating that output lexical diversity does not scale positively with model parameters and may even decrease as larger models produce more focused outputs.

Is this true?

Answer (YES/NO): NO